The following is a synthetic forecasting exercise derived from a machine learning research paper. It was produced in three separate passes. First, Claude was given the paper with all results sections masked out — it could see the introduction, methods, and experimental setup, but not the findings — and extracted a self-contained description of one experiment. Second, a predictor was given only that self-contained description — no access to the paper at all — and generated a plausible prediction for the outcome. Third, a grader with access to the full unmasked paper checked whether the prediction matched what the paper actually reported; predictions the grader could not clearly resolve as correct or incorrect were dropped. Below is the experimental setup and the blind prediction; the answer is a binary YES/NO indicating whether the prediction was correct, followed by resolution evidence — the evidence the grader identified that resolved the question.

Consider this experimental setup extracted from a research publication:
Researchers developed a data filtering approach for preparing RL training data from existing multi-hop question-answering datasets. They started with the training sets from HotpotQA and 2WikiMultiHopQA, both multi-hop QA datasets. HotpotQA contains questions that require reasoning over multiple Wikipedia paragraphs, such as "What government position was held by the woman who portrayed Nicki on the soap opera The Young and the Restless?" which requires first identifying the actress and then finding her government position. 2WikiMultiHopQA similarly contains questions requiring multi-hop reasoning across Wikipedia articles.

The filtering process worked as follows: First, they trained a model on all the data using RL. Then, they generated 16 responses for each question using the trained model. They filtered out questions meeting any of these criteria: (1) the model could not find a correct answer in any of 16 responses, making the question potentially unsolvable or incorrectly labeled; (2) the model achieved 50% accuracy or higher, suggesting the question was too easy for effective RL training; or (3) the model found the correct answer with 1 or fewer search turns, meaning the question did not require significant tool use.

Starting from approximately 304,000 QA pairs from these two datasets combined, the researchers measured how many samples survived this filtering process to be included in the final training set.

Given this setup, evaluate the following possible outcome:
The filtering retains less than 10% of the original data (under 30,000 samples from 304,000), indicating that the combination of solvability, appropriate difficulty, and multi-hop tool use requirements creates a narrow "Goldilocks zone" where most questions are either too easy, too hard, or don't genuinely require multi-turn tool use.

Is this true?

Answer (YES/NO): YES